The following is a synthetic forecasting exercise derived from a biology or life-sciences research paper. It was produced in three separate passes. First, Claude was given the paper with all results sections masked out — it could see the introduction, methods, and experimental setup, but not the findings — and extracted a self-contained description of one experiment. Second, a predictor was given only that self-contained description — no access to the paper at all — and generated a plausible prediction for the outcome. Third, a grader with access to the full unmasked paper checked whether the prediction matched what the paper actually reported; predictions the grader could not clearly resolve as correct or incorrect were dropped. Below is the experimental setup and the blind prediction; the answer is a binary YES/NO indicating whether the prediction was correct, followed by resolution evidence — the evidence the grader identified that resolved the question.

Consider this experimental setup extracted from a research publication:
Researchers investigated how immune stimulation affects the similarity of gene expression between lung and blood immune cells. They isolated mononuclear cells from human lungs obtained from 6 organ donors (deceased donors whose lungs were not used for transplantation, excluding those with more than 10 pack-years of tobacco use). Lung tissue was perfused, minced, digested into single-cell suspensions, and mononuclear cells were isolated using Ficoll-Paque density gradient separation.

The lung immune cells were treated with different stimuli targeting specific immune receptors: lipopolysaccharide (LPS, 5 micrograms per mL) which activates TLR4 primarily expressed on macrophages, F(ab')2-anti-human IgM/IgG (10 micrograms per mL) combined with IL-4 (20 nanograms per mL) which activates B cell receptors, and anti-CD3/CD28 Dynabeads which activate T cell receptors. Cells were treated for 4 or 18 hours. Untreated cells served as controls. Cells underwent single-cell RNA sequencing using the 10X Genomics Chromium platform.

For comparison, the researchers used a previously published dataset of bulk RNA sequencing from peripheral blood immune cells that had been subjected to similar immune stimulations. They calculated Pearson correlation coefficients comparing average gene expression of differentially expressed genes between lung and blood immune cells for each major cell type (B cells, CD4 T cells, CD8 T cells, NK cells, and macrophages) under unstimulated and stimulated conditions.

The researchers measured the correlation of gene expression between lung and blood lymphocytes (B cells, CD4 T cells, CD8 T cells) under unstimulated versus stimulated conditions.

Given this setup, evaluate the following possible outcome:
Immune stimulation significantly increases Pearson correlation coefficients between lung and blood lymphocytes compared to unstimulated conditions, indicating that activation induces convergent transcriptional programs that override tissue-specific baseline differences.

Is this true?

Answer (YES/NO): NO